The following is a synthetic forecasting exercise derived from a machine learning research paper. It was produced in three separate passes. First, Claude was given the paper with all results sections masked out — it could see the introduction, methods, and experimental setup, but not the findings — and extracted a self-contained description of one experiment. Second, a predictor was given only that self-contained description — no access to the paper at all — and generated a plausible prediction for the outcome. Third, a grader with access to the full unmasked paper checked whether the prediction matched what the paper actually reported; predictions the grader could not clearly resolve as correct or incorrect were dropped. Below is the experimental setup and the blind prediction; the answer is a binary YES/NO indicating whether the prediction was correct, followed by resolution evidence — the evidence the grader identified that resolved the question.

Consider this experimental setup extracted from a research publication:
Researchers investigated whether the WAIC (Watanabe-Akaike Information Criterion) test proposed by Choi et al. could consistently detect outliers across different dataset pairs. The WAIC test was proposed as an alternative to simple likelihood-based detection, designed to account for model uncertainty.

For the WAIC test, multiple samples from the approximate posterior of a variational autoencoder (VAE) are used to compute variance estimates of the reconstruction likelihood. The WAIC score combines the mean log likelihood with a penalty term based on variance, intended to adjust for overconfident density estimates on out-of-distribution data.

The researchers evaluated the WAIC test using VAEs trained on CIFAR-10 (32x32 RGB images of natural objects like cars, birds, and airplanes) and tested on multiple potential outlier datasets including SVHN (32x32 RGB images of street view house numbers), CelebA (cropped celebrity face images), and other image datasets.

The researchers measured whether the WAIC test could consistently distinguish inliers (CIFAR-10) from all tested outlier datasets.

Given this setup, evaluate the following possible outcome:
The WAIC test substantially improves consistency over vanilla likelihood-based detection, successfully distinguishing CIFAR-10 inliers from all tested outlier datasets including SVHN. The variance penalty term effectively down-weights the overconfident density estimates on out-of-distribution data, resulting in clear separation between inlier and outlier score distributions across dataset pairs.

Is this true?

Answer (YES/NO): NO